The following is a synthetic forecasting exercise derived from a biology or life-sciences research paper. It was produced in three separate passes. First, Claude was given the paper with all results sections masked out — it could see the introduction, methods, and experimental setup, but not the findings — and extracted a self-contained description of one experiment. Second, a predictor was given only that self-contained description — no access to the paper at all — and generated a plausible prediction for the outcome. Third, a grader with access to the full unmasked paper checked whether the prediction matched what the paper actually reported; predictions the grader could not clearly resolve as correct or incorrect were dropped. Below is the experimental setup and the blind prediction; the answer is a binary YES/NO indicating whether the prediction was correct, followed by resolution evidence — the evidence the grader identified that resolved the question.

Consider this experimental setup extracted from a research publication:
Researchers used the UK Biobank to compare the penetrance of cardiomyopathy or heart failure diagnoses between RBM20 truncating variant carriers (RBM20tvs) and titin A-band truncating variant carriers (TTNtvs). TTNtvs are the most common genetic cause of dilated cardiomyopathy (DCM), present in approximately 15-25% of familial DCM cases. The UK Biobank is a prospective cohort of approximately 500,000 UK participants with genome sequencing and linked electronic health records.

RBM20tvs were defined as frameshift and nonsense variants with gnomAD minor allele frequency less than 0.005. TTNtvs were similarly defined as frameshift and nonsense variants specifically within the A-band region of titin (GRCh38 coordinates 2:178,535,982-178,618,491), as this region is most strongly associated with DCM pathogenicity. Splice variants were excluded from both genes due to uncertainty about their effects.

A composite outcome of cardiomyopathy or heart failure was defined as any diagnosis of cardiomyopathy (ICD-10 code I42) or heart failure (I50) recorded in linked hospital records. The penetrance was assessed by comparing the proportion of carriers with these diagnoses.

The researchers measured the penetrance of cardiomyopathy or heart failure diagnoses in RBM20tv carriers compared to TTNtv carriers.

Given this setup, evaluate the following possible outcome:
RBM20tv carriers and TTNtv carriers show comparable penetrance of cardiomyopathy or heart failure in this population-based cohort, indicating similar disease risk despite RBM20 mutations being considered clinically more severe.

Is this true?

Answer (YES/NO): NO